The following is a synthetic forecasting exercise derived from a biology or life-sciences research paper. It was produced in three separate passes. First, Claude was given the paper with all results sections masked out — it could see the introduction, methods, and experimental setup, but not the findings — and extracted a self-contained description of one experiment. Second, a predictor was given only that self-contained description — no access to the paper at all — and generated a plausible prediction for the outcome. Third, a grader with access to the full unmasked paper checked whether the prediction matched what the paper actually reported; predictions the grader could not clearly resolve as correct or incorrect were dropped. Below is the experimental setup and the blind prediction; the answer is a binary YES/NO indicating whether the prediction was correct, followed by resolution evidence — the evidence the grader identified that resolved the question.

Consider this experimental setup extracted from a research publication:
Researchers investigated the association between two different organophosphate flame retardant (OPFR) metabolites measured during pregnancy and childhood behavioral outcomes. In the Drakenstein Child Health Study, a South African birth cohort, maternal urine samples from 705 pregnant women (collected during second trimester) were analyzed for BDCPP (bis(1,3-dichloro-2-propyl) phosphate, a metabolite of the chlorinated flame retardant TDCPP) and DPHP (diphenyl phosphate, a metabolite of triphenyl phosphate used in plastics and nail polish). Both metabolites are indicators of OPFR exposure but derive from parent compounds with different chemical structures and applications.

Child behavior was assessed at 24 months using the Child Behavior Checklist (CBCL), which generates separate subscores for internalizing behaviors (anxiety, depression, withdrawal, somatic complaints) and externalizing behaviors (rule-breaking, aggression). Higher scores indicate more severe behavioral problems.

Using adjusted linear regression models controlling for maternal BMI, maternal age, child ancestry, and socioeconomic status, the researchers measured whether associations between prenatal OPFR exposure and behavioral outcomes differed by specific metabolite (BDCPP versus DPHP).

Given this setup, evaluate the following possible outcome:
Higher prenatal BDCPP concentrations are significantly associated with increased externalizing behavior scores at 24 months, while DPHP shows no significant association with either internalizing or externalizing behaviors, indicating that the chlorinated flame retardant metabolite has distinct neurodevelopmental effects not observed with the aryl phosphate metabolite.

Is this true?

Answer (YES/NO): NO